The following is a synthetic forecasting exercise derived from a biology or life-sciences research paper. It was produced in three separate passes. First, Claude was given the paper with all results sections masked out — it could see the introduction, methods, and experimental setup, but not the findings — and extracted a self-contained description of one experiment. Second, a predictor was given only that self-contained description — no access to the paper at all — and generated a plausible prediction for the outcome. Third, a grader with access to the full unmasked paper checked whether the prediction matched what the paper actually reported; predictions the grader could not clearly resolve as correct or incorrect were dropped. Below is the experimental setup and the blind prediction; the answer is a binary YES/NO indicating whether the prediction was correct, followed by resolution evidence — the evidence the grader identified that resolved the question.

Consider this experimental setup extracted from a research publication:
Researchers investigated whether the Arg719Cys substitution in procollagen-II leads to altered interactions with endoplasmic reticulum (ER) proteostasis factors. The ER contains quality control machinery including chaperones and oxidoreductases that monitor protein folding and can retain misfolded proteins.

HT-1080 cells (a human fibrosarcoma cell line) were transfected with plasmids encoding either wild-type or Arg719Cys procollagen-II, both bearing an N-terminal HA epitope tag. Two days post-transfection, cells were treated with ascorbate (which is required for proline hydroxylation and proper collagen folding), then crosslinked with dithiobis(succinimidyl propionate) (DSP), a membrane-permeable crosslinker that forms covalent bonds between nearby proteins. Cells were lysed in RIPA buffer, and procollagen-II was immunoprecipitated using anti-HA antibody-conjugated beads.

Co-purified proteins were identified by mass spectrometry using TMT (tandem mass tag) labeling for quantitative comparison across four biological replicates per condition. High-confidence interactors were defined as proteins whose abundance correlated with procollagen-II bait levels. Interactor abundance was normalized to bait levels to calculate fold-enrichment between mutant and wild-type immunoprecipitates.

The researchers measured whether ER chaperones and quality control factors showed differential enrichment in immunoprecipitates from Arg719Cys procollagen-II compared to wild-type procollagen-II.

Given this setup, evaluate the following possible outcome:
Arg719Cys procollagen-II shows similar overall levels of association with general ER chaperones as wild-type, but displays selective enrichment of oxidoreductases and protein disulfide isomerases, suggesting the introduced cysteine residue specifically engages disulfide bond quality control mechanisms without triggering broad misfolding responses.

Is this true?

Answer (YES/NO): NO